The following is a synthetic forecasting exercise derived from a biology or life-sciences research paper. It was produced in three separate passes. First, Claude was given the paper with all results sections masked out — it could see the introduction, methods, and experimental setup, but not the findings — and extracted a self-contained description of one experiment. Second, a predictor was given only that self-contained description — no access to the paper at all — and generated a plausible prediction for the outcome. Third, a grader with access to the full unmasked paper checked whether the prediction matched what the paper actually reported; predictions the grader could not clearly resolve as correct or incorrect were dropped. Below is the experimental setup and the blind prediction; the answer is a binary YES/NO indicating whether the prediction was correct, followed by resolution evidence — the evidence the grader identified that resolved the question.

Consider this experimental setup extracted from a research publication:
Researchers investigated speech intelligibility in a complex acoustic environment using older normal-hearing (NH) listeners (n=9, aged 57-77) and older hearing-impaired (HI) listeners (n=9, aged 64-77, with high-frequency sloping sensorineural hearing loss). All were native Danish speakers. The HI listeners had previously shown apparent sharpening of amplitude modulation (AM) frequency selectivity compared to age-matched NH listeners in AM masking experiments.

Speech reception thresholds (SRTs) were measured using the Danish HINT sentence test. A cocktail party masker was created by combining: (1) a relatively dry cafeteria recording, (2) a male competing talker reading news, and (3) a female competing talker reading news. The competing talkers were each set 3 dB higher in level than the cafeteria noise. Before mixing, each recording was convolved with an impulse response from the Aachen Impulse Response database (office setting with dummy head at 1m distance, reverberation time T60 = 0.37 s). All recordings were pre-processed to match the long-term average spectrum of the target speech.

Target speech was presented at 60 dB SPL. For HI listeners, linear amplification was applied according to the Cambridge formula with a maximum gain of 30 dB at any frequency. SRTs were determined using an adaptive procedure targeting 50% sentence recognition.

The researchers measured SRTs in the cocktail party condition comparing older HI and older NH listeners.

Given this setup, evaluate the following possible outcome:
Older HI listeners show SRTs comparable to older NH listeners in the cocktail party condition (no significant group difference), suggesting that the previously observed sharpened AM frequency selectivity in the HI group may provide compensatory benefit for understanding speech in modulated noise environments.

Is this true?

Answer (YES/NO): NO